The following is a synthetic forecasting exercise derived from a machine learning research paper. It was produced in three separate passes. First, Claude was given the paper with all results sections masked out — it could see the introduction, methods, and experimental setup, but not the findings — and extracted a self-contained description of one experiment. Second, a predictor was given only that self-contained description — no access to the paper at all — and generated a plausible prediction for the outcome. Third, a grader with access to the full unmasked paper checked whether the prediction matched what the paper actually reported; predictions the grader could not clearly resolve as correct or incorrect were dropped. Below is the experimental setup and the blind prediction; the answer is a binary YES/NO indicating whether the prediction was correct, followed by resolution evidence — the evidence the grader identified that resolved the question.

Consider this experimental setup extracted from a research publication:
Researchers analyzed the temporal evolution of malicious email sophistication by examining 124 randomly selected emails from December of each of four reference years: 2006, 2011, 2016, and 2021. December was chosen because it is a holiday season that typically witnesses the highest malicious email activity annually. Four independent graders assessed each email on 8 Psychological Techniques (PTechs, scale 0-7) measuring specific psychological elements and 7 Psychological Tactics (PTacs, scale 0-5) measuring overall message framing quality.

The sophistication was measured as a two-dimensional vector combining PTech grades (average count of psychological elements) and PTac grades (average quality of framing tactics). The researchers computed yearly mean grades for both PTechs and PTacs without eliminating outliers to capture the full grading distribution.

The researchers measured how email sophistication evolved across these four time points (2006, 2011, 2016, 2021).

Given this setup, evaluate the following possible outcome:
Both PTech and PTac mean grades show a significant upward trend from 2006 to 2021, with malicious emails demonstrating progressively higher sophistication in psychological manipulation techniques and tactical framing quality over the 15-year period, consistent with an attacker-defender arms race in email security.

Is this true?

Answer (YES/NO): NO